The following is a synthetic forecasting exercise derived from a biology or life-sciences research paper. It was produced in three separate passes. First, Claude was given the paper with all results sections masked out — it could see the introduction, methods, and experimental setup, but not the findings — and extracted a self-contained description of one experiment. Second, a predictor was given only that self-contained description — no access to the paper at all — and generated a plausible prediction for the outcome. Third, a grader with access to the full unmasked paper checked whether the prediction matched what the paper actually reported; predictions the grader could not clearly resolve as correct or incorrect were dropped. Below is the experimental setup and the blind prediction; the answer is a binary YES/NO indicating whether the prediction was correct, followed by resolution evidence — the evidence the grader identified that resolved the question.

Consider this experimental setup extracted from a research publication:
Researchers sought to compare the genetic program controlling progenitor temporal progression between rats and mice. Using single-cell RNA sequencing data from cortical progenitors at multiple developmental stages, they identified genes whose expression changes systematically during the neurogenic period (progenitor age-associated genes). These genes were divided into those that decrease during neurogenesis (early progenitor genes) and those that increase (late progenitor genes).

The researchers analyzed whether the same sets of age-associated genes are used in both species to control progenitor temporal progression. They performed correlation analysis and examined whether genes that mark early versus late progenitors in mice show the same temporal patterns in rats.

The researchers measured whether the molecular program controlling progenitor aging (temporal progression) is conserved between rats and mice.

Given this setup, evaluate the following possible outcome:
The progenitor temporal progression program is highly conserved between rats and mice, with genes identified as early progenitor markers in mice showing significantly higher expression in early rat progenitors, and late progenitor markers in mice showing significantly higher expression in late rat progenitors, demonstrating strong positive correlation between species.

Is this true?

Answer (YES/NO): NO